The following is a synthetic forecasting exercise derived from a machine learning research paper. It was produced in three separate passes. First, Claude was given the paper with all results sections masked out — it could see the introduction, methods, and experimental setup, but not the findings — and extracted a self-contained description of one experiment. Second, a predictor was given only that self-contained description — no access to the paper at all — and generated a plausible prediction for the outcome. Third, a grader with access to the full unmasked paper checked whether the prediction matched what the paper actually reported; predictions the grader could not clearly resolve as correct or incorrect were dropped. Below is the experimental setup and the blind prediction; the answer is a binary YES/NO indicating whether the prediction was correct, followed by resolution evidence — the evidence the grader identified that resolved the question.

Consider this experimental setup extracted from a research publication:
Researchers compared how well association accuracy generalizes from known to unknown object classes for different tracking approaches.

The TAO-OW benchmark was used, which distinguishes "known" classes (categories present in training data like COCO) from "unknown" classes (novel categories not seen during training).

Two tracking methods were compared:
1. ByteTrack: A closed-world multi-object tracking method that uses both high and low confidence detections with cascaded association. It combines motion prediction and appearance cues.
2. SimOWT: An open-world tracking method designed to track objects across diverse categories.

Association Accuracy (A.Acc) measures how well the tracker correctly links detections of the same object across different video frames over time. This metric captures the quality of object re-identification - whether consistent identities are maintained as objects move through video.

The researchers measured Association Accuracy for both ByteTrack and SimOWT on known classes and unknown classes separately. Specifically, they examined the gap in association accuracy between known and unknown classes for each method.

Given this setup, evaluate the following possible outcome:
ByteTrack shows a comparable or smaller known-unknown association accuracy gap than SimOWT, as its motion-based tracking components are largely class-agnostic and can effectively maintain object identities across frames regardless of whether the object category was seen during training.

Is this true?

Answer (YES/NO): NO